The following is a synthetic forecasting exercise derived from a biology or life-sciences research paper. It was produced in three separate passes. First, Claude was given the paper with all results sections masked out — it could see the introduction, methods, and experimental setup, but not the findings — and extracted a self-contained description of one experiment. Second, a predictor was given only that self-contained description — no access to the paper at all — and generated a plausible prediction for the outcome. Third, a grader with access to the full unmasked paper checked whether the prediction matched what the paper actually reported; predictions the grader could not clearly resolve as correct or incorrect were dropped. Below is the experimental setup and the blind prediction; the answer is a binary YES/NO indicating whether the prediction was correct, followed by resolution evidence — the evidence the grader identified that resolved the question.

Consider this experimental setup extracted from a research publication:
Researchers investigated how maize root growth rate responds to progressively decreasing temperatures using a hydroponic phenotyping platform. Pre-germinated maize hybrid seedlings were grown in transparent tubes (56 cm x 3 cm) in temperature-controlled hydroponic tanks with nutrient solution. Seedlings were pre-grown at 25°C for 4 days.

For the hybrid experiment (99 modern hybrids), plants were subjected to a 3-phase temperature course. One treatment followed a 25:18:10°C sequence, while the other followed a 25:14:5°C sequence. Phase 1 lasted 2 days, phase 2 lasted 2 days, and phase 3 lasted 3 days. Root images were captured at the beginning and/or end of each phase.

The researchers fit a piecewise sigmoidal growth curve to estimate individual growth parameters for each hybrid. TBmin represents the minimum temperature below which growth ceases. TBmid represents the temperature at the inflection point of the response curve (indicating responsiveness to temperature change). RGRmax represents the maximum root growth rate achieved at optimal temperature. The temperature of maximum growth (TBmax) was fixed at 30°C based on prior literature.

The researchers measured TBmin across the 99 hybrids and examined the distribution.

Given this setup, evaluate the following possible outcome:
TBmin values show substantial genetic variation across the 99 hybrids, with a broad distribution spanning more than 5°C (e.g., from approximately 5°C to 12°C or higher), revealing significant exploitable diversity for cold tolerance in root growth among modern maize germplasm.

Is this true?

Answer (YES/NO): NO